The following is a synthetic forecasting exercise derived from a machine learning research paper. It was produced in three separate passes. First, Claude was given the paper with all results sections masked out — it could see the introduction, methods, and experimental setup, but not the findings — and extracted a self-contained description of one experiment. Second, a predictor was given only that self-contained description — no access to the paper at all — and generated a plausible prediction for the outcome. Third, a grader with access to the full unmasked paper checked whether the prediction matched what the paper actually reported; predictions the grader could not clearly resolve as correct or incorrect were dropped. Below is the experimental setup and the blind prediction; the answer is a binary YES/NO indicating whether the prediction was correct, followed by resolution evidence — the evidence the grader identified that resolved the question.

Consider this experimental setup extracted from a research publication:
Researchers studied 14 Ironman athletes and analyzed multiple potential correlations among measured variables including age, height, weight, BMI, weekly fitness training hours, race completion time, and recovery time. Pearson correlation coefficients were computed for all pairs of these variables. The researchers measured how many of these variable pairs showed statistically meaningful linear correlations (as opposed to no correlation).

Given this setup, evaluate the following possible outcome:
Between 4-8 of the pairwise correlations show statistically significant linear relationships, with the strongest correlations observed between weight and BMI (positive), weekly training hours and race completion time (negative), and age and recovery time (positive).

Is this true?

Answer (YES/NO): NO